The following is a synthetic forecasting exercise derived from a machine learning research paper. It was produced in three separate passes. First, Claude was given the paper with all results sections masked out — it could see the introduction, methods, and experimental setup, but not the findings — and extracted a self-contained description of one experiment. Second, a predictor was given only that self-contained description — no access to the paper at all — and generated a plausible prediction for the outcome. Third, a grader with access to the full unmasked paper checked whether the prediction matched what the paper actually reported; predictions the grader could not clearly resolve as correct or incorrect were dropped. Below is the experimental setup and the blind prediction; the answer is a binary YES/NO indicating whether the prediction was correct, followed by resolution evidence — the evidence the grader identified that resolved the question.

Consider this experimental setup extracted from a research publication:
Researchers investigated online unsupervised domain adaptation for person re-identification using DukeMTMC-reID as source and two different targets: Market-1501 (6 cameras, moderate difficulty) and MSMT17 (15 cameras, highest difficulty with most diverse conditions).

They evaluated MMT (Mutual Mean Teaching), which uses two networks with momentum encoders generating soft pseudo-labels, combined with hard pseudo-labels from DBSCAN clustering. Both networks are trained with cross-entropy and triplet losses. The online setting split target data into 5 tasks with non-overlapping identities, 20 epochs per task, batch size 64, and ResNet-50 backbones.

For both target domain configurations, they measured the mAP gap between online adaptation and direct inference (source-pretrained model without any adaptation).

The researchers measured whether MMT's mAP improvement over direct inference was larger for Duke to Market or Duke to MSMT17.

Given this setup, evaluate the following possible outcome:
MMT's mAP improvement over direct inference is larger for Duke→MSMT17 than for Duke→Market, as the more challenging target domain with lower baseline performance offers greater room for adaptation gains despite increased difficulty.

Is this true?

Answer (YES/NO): NO